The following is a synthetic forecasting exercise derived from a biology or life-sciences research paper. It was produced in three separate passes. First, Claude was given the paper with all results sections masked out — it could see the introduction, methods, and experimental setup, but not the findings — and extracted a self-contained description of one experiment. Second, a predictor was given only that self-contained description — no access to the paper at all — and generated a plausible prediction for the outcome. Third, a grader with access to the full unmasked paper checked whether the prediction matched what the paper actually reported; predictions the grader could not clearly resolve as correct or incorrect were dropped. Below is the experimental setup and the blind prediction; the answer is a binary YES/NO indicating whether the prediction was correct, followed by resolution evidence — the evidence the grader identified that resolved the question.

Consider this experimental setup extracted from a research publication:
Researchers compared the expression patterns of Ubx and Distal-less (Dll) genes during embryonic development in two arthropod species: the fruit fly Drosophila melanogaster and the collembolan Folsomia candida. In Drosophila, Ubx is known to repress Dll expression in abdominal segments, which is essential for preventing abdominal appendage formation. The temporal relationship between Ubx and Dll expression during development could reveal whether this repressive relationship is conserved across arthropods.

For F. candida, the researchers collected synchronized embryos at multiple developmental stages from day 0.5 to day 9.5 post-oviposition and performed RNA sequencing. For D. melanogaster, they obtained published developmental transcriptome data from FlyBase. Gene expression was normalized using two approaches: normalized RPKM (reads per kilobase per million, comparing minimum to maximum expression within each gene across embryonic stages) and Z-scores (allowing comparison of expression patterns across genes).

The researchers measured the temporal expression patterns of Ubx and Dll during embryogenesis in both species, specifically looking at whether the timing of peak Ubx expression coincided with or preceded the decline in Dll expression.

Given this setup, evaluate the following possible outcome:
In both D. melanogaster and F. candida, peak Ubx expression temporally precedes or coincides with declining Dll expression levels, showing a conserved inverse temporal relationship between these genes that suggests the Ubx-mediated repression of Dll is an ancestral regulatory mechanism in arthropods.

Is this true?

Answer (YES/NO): NO